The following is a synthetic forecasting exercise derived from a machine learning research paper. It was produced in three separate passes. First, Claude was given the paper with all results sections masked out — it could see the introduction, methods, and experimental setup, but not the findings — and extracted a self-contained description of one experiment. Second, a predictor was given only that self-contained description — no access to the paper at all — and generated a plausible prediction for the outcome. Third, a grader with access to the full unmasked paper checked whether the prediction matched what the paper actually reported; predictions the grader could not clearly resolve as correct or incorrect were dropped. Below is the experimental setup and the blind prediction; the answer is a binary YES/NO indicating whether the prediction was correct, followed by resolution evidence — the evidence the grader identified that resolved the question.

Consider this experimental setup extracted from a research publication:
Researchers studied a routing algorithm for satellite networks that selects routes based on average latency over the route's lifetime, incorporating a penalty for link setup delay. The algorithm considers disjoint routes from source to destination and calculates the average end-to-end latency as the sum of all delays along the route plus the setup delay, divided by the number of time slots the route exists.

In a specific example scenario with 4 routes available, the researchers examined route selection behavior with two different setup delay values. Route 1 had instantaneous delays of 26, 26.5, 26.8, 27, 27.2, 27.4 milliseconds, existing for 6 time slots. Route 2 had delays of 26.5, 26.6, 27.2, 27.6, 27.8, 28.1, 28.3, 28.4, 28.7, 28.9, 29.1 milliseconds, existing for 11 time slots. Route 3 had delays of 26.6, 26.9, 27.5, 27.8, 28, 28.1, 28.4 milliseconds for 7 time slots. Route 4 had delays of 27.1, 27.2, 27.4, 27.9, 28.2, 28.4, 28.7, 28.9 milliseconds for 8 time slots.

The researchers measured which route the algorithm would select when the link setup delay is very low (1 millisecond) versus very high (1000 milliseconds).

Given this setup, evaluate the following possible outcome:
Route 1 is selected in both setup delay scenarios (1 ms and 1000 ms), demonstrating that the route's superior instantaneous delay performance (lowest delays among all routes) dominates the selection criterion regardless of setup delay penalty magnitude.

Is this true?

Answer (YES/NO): NO